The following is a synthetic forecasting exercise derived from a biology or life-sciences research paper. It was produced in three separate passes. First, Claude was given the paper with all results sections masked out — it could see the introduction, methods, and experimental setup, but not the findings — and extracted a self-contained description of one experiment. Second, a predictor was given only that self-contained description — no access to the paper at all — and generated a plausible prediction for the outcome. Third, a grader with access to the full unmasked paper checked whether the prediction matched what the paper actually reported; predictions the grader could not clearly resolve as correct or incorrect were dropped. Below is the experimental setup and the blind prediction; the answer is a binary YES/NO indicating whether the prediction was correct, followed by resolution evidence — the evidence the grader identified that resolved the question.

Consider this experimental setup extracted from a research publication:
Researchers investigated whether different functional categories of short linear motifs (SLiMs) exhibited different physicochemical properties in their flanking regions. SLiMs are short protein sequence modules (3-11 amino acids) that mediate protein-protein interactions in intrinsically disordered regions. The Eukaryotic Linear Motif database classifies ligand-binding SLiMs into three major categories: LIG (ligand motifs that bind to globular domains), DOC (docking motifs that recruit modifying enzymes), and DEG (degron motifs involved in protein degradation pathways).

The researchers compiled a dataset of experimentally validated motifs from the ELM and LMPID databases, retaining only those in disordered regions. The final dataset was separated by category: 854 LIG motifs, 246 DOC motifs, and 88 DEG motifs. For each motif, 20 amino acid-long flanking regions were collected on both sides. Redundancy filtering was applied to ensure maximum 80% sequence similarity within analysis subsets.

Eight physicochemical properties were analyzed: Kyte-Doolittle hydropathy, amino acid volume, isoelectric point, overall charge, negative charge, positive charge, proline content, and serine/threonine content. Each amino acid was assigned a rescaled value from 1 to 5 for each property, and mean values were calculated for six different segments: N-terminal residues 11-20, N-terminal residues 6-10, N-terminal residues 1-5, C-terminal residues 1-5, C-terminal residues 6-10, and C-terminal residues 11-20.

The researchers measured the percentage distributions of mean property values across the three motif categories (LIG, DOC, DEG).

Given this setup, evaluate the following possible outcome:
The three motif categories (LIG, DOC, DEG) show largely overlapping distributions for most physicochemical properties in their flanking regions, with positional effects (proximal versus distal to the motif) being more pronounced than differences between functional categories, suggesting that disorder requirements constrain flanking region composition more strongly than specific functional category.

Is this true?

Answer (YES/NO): NO